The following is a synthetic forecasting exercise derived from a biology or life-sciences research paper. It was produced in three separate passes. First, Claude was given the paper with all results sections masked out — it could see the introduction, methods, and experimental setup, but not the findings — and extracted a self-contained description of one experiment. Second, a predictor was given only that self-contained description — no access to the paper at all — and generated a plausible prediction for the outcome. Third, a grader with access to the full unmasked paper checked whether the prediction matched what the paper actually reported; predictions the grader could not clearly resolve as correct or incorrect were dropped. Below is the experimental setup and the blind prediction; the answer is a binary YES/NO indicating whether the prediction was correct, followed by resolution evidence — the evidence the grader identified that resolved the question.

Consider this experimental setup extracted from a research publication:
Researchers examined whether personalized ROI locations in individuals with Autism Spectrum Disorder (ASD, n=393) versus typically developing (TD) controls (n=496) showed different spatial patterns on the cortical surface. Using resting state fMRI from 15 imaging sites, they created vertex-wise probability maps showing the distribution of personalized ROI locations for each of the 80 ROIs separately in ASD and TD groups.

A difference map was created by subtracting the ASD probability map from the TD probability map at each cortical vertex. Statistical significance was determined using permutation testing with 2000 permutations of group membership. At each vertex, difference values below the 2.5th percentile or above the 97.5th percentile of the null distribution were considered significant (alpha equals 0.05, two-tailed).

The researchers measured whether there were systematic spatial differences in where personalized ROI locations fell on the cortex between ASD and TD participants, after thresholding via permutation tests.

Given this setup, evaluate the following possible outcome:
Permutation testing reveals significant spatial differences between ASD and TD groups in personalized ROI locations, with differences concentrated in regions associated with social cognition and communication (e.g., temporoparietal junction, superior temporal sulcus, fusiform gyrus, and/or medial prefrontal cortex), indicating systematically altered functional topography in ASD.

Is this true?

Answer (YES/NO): NO